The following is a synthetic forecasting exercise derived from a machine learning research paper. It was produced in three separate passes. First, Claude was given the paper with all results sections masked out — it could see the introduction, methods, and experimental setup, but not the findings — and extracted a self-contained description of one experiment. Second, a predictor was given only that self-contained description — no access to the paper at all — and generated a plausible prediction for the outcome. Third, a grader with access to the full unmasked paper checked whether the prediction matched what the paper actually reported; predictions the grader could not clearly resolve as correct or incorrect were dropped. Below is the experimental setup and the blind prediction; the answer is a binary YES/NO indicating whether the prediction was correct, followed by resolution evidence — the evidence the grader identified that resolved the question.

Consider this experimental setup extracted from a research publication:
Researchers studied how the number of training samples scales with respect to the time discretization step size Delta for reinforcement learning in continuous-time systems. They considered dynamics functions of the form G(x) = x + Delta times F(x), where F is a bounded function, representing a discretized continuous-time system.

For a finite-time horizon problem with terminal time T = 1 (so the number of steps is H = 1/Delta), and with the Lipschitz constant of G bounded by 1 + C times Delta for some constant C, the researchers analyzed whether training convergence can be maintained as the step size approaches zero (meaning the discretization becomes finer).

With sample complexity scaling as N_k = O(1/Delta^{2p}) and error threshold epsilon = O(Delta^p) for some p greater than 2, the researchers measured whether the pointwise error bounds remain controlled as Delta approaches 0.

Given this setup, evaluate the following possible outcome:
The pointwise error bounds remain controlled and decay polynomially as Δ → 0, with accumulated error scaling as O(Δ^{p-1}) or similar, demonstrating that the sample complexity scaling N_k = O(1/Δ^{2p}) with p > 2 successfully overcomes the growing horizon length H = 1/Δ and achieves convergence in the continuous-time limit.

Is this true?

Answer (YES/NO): YES